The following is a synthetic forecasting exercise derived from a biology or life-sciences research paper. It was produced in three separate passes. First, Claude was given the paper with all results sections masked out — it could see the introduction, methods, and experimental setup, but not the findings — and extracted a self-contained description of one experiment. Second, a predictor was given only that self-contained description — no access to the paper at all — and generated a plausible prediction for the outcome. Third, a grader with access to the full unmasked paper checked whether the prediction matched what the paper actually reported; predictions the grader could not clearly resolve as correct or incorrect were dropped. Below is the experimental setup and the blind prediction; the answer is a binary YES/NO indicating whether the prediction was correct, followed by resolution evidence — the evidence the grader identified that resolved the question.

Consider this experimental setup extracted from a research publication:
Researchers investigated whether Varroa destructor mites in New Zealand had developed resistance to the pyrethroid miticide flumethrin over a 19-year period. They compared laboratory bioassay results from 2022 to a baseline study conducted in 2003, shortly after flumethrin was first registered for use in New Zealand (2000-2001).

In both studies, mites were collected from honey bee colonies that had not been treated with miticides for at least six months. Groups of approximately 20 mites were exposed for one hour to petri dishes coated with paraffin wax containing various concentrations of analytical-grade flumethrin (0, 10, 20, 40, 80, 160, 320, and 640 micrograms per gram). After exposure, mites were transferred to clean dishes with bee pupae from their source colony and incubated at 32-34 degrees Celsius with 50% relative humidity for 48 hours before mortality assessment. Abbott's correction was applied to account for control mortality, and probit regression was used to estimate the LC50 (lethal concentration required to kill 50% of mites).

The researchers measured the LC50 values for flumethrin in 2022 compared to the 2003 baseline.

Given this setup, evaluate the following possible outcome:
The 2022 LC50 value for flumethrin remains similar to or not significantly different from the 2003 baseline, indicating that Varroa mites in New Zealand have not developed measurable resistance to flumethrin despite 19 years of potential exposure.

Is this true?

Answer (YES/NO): NO